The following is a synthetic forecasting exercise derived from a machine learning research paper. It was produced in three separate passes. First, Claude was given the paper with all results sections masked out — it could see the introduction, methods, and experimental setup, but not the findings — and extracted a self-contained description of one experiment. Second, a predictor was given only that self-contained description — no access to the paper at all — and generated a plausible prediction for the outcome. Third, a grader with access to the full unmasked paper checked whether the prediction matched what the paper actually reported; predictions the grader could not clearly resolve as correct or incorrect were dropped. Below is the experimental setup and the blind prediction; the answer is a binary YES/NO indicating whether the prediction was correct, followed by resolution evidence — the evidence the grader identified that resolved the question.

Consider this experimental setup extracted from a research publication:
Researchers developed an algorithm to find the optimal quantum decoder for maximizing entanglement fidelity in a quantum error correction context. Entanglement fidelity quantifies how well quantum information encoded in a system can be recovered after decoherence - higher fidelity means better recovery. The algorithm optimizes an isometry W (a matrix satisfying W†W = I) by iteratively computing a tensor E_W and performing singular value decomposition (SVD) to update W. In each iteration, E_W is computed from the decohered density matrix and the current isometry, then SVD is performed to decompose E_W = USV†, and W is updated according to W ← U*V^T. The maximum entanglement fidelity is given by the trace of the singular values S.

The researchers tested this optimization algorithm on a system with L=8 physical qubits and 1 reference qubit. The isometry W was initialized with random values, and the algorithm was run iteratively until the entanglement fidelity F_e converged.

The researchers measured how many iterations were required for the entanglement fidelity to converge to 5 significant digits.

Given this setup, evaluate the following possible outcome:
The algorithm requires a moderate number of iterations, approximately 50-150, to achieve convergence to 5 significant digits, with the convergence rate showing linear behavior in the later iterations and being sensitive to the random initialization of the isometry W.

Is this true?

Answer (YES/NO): NO